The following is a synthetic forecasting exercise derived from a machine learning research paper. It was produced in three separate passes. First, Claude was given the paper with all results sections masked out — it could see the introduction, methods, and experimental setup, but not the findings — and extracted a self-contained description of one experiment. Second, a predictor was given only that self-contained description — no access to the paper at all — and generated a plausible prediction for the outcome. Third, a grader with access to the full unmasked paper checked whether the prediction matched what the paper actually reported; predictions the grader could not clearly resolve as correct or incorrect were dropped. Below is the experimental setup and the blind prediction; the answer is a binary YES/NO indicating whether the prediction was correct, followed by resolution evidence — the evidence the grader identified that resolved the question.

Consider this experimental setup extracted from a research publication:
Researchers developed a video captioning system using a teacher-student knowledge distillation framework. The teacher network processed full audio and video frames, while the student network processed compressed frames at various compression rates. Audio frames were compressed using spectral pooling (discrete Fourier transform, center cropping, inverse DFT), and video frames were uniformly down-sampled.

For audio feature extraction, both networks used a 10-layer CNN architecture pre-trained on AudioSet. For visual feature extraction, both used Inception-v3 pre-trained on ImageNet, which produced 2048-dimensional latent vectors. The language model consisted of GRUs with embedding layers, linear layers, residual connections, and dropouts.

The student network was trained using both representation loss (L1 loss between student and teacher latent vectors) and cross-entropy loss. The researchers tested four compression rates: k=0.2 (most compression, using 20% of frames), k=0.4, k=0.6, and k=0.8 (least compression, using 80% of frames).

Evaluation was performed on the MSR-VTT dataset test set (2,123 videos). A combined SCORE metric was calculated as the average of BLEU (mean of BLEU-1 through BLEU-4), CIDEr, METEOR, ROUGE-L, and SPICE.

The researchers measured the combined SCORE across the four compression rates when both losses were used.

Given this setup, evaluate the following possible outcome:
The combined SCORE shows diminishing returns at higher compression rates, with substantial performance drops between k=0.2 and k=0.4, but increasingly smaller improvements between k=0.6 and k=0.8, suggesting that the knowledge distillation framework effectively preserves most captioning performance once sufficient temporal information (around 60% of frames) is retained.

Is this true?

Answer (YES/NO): NO